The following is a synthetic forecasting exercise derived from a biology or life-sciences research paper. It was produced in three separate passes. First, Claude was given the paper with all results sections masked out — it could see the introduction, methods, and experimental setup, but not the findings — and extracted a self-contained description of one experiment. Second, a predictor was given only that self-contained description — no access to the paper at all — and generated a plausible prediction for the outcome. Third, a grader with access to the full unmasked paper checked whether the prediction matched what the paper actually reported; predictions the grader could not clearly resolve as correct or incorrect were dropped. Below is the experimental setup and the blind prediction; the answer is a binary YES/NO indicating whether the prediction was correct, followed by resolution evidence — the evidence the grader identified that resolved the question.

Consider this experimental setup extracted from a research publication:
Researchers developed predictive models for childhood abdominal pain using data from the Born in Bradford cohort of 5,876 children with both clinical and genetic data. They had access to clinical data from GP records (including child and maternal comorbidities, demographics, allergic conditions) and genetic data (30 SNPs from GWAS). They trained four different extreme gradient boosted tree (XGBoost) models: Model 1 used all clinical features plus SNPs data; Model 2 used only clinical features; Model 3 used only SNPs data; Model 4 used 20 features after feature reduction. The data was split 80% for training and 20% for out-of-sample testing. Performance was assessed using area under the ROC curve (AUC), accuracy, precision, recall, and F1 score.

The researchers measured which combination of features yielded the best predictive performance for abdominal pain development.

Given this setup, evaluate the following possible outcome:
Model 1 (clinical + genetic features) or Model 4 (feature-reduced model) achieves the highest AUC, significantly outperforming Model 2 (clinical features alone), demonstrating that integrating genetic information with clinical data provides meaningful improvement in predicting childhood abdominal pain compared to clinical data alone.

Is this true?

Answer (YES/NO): YES